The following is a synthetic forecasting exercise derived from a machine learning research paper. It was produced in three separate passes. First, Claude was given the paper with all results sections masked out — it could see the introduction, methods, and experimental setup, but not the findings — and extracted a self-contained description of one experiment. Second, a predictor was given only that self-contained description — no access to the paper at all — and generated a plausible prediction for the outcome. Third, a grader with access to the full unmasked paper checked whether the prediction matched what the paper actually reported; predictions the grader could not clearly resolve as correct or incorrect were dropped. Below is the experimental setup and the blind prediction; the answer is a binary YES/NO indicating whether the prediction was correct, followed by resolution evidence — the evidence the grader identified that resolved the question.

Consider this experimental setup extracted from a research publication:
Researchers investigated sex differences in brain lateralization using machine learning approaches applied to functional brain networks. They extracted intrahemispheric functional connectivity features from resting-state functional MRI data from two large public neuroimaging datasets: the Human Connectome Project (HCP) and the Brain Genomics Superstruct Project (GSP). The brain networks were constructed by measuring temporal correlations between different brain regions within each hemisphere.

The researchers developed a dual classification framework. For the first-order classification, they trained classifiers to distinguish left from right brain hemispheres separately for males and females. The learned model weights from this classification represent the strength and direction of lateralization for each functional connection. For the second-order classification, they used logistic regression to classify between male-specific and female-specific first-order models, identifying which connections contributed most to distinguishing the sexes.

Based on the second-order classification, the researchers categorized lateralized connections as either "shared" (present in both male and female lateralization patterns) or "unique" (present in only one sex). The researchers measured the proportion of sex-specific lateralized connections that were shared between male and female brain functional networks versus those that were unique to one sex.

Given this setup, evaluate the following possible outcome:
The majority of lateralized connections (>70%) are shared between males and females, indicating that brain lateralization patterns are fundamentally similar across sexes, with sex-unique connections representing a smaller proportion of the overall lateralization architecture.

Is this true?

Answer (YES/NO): NO